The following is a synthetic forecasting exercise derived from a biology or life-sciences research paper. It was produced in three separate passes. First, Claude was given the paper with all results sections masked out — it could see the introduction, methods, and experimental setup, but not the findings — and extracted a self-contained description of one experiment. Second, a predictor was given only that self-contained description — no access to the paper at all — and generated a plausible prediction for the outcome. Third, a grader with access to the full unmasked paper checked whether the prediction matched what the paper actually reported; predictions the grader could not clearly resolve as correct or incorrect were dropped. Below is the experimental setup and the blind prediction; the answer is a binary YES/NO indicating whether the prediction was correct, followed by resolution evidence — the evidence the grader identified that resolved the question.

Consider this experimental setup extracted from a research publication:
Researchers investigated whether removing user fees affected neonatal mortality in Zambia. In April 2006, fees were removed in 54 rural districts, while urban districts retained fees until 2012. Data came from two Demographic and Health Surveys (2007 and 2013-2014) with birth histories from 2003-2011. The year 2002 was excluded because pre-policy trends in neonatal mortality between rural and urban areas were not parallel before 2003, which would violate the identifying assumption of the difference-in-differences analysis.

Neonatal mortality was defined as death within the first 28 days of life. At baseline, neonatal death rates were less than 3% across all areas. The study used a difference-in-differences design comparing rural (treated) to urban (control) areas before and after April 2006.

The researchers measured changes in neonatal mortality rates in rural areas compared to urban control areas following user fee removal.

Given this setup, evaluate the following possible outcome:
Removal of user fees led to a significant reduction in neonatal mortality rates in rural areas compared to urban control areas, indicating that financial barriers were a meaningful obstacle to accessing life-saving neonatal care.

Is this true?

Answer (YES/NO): NO